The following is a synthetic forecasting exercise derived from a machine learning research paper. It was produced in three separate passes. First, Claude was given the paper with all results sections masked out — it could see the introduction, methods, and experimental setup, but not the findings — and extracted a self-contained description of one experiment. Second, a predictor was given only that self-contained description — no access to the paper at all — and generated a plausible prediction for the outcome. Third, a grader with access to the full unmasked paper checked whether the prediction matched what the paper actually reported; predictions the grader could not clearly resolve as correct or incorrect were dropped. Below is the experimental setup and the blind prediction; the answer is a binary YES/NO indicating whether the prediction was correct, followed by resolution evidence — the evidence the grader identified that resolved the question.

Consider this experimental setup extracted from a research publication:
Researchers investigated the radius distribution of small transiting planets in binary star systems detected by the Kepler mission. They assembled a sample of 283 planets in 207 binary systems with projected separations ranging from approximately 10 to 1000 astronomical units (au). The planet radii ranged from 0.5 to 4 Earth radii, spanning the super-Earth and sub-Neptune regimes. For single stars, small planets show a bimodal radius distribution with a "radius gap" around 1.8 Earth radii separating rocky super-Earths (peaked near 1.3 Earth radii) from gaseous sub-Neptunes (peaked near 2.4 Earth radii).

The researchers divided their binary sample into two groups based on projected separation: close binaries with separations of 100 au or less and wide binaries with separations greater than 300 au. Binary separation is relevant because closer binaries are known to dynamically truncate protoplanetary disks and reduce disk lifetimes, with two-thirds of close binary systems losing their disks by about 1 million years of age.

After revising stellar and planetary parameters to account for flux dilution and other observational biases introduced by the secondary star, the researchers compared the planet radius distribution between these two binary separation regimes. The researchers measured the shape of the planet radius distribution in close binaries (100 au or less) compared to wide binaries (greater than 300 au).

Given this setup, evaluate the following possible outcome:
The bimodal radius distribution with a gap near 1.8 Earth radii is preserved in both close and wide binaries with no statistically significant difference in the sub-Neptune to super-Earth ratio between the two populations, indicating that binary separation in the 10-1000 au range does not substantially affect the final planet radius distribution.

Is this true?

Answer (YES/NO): NO